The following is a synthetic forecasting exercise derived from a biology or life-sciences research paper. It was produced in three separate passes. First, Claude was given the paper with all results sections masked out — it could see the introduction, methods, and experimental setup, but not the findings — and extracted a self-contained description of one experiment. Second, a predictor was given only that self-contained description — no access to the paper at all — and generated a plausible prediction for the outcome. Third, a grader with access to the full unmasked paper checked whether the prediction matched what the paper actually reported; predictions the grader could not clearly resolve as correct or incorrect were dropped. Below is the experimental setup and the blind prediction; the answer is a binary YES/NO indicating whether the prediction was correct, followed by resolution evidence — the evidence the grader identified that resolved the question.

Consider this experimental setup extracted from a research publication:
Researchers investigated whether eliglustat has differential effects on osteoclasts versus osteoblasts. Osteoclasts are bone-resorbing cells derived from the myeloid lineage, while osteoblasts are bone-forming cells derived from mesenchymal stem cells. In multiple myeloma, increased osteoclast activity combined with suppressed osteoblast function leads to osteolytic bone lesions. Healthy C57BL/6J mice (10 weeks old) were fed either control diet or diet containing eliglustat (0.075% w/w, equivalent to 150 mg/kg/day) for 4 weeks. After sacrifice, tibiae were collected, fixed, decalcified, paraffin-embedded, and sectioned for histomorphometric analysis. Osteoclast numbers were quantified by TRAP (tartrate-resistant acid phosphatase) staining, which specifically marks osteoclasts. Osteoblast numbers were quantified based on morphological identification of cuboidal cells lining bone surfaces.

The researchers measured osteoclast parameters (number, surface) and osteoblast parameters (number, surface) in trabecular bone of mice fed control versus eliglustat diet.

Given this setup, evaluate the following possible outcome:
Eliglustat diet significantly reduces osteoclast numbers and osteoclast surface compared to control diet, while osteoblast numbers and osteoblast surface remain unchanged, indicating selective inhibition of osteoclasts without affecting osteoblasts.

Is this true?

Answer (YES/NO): YES